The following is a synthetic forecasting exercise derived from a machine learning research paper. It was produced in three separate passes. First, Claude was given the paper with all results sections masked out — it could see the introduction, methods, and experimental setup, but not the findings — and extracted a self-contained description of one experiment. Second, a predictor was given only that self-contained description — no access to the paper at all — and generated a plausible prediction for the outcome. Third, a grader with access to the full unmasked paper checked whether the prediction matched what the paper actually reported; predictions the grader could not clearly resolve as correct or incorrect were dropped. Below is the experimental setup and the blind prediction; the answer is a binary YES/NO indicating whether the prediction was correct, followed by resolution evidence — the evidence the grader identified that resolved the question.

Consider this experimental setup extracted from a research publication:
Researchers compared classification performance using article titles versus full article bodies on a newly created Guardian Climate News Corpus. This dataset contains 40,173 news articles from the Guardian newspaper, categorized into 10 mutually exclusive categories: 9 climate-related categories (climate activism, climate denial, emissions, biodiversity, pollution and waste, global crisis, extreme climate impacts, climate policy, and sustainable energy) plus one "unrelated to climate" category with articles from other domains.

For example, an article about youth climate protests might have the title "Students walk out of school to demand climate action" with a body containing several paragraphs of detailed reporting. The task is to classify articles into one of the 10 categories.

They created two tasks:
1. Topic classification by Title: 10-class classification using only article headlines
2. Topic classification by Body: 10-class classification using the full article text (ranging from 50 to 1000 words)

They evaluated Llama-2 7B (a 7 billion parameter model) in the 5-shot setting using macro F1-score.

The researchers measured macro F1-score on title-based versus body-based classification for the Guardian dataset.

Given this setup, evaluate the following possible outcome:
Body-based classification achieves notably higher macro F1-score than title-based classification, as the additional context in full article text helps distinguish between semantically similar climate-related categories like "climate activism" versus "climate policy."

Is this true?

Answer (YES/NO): NO